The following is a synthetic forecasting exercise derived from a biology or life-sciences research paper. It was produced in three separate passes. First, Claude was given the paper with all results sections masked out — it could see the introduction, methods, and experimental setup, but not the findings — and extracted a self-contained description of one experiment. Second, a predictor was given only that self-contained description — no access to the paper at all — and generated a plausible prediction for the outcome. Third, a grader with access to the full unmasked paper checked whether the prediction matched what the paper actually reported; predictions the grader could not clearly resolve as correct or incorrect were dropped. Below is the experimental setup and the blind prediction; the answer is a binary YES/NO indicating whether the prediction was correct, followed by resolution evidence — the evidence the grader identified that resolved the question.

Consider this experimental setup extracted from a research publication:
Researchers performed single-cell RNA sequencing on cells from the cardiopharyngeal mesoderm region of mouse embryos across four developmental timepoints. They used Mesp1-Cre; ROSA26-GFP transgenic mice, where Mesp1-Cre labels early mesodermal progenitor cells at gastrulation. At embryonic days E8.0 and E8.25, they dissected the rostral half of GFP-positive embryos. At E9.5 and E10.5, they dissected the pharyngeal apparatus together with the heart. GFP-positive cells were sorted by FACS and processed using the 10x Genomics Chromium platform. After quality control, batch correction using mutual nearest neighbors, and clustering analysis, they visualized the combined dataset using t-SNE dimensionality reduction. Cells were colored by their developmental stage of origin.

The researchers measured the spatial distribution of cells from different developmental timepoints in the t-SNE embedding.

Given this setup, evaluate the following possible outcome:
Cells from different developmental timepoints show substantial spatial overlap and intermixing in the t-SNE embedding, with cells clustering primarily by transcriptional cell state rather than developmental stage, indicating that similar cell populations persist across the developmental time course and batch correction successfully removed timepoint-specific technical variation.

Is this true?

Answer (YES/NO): YES